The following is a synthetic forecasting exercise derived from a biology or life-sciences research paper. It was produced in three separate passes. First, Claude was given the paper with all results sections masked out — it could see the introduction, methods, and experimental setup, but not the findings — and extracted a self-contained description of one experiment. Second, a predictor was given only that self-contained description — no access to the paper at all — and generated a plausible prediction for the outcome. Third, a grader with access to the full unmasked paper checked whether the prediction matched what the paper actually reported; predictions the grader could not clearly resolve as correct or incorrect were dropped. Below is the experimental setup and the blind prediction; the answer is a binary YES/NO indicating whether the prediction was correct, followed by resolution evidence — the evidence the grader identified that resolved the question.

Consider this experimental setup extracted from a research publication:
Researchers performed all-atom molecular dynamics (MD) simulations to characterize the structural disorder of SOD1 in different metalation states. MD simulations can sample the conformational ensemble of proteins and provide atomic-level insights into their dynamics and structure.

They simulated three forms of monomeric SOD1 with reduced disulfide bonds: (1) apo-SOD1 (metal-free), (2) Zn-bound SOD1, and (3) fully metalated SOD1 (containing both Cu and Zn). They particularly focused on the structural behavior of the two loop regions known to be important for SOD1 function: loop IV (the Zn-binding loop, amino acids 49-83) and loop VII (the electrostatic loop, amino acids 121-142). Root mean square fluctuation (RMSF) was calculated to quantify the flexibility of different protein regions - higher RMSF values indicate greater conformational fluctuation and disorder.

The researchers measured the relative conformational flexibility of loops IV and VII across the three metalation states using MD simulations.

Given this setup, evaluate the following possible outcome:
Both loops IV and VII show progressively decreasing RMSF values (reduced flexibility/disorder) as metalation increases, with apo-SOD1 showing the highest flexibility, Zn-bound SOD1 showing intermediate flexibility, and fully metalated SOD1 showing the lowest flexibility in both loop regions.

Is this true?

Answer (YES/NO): NO